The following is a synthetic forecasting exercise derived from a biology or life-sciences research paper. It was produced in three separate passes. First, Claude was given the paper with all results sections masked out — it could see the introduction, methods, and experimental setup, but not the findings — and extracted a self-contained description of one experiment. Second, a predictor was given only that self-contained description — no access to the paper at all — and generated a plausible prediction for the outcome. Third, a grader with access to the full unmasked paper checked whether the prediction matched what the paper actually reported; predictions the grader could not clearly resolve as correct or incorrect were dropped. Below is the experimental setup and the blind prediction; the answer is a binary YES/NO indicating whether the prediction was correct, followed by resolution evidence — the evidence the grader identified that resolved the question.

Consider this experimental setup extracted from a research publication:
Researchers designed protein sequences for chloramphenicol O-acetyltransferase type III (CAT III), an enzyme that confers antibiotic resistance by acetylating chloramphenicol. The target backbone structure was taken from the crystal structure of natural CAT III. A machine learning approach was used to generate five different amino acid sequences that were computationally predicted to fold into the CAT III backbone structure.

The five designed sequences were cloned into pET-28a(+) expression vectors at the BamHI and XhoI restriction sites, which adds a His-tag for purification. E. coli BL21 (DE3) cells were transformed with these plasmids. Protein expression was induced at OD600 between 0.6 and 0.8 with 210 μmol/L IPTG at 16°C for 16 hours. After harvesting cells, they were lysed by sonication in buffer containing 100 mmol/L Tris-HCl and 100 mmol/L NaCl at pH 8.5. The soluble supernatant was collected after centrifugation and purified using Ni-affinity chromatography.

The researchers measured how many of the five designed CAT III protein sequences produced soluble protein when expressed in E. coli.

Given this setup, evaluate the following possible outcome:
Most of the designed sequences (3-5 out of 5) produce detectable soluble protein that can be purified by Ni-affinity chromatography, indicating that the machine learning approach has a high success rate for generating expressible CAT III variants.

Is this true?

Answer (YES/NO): YES